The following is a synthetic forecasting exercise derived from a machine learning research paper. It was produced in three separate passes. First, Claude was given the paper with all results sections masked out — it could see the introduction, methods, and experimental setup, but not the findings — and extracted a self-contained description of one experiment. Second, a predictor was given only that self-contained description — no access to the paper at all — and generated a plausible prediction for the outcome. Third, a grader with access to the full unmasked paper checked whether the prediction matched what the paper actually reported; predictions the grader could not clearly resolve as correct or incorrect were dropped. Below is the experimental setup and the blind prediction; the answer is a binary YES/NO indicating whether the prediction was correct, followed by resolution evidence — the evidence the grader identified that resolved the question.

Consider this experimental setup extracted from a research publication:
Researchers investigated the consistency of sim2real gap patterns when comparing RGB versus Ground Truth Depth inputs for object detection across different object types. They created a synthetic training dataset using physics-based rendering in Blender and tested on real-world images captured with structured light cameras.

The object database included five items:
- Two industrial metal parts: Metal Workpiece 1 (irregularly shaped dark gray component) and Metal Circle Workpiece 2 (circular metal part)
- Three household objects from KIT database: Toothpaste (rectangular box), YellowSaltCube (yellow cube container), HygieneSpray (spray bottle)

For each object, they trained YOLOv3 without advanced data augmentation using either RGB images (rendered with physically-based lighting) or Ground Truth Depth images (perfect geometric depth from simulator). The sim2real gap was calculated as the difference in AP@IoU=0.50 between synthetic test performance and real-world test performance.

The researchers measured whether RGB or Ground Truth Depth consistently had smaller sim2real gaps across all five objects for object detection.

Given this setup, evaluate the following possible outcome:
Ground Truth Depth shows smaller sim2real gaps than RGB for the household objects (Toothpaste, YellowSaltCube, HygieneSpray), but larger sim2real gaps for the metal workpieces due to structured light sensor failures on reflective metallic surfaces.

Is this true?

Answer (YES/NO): NO